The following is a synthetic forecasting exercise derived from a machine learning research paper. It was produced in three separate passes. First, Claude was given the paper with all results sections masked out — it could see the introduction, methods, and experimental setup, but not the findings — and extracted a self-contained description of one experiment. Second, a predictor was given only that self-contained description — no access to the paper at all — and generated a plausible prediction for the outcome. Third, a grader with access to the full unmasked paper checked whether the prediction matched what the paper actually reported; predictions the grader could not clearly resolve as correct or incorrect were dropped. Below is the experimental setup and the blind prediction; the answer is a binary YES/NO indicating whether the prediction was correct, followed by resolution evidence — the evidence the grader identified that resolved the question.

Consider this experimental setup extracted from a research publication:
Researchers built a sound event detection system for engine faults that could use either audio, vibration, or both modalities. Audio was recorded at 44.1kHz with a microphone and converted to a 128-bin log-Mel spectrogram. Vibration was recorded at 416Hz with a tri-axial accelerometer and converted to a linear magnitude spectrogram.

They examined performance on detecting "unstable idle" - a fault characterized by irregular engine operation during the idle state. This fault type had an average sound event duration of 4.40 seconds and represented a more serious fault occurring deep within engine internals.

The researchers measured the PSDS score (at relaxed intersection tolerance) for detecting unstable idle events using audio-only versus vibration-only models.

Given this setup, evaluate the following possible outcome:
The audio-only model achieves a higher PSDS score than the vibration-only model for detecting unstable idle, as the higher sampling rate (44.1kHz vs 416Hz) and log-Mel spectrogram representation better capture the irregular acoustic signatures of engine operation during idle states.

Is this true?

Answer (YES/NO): NO